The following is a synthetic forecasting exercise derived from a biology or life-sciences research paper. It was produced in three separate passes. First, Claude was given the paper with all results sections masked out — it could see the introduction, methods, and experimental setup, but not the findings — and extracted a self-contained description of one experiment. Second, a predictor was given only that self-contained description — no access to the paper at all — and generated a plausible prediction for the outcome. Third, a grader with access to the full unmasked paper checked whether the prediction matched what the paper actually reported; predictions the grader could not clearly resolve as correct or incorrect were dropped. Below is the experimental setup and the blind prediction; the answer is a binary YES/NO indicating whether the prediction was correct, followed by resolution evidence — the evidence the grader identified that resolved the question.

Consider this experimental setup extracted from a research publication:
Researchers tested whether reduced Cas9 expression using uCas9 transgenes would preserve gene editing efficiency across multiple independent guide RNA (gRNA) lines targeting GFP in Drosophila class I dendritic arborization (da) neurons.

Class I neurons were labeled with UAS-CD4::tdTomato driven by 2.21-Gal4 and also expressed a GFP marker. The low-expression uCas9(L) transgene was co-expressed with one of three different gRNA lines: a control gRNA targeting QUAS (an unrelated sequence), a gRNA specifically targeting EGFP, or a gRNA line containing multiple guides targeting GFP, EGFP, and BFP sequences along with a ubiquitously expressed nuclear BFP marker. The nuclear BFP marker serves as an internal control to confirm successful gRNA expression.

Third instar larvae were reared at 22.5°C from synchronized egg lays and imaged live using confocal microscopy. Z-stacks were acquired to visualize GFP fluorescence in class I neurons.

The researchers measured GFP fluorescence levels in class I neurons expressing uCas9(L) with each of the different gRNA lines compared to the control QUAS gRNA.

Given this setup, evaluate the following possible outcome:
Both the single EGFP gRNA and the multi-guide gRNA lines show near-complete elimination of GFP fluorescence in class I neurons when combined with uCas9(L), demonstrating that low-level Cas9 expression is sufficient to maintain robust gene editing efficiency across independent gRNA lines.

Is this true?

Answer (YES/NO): YES